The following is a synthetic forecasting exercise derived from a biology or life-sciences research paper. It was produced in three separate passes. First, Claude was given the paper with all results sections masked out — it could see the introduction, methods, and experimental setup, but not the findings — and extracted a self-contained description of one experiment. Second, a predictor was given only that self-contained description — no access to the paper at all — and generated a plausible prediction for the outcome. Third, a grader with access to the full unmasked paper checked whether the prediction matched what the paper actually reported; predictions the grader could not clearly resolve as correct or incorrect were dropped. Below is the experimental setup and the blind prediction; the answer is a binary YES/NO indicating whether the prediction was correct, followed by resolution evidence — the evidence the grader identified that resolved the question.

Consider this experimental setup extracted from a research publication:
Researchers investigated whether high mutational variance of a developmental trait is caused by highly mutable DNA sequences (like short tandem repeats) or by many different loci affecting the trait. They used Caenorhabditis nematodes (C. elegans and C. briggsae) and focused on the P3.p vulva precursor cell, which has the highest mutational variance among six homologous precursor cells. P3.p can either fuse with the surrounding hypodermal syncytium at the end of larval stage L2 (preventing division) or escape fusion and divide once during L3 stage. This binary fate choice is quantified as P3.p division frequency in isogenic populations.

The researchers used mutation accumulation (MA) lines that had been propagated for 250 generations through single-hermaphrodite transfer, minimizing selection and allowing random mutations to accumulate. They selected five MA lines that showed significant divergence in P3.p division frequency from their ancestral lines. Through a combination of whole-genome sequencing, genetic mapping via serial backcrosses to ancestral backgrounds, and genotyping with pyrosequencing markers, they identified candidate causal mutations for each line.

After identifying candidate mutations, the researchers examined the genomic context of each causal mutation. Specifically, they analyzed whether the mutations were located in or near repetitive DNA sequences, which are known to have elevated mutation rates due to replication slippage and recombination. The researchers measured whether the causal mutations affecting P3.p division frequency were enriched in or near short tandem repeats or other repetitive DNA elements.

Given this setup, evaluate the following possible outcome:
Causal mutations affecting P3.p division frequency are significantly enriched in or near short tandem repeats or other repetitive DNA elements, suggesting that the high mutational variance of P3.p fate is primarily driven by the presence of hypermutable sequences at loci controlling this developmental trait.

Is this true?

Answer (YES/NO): NO